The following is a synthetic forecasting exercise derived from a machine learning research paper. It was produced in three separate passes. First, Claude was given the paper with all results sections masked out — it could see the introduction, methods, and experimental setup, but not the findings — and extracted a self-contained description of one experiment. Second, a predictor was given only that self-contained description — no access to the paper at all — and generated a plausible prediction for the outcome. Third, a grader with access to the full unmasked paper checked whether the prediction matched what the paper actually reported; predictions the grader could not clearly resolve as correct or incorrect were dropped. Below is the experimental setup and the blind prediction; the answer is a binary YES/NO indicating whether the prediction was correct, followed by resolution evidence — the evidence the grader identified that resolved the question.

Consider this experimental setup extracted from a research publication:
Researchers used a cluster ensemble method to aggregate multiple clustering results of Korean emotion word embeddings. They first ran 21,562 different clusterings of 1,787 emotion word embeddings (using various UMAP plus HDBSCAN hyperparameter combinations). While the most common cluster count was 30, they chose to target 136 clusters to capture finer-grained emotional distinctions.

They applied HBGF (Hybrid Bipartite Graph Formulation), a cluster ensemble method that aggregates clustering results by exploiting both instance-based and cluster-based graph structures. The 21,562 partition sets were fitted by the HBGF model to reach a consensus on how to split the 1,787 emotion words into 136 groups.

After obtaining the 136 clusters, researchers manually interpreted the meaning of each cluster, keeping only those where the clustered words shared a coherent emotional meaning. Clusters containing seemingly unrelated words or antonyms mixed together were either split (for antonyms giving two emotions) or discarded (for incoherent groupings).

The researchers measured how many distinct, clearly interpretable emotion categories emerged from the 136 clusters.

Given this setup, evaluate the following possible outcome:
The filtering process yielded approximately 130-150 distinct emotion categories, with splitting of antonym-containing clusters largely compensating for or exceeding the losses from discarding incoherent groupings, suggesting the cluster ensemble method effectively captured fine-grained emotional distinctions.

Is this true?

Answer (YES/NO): NO